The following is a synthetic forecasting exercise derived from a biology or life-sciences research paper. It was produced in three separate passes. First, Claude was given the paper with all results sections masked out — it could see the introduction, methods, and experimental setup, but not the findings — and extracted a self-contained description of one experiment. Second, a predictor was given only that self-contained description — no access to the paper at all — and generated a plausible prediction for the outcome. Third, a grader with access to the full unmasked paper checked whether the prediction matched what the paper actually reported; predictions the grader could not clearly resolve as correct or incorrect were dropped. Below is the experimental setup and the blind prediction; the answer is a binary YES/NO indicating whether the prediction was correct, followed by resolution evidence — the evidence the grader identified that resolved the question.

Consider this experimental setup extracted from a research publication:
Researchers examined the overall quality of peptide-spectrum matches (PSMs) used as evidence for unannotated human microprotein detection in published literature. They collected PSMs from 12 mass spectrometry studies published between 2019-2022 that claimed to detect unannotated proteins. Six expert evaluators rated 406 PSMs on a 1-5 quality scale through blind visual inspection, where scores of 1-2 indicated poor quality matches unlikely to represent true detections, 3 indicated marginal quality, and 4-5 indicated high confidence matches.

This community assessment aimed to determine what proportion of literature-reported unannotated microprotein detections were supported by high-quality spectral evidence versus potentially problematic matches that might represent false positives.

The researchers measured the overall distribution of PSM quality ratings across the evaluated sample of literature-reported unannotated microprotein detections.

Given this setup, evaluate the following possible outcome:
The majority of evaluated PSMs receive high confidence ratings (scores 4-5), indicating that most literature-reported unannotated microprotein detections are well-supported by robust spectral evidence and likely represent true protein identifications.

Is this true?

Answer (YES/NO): NO